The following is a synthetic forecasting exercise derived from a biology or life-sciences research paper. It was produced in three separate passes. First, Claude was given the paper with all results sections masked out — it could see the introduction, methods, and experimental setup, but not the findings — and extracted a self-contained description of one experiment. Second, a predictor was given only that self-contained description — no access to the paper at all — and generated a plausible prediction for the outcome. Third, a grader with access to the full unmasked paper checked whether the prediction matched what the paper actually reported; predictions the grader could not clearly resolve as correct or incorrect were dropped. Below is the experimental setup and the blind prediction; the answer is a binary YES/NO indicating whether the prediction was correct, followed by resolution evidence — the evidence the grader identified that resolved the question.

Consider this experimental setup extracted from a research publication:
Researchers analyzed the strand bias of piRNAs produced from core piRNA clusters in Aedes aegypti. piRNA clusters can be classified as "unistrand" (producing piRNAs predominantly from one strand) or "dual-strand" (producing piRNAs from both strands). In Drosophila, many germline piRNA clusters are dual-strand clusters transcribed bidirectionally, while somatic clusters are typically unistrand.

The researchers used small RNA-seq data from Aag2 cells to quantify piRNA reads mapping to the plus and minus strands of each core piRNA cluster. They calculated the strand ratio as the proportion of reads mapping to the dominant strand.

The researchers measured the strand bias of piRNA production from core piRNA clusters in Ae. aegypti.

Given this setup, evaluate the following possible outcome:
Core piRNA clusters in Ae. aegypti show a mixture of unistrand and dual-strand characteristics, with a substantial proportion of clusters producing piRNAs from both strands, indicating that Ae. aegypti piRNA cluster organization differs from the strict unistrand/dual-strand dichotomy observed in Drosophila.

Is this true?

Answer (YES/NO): NO